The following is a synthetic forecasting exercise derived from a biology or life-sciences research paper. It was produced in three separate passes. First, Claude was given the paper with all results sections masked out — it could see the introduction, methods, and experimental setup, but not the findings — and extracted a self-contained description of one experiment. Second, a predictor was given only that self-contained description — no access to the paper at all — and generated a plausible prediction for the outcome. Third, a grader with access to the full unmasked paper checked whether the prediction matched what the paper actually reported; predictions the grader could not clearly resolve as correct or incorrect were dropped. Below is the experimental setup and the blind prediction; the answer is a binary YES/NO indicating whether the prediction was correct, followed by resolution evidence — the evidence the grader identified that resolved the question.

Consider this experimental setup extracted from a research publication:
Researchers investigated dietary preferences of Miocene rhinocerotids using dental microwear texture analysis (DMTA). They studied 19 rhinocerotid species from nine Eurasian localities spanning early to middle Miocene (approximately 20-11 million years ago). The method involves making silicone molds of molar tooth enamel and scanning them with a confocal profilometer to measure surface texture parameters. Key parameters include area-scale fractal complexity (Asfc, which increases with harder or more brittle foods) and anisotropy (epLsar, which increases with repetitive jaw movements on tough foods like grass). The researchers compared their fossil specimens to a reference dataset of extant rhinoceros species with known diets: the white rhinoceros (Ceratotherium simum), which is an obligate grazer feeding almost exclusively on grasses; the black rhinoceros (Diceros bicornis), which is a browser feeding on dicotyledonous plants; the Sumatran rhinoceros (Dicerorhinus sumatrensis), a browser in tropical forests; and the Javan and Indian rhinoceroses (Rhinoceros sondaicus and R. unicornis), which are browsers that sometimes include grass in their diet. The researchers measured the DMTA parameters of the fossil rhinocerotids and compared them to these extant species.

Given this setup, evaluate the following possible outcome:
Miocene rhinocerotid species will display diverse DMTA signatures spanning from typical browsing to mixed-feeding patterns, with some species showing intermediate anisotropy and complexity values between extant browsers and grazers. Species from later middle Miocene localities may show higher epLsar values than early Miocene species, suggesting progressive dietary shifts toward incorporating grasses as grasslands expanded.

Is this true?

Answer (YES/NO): NO